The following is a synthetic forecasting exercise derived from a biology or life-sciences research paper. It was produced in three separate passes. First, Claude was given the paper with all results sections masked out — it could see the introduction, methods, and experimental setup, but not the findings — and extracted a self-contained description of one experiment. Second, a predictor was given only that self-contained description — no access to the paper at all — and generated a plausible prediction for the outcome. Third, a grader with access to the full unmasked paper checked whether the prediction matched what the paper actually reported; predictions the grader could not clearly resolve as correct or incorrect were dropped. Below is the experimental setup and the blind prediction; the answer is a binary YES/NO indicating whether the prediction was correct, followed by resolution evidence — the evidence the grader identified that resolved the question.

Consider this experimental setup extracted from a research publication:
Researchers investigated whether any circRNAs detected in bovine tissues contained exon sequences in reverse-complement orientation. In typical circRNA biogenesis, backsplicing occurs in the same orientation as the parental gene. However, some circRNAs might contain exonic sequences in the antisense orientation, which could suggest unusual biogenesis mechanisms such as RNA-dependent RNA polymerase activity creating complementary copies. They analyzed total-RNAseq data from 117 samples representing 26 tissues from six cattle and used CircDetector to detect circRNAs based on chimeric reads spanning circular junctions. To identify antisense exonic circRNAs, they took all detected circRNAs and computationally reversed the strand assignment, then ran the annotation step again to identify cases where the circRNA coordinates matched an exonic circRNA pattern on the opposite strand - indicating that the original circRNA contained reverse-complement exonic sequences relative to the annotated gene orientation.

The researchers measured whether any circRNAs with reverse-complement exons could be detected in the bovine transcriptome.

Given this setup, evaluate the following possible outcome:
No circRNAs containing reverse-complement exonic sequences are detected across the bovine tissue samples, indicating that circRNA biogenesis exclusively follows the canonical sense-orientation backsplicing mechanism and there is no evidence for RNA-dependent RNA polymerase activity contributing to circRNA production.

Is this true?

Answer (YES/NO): NO